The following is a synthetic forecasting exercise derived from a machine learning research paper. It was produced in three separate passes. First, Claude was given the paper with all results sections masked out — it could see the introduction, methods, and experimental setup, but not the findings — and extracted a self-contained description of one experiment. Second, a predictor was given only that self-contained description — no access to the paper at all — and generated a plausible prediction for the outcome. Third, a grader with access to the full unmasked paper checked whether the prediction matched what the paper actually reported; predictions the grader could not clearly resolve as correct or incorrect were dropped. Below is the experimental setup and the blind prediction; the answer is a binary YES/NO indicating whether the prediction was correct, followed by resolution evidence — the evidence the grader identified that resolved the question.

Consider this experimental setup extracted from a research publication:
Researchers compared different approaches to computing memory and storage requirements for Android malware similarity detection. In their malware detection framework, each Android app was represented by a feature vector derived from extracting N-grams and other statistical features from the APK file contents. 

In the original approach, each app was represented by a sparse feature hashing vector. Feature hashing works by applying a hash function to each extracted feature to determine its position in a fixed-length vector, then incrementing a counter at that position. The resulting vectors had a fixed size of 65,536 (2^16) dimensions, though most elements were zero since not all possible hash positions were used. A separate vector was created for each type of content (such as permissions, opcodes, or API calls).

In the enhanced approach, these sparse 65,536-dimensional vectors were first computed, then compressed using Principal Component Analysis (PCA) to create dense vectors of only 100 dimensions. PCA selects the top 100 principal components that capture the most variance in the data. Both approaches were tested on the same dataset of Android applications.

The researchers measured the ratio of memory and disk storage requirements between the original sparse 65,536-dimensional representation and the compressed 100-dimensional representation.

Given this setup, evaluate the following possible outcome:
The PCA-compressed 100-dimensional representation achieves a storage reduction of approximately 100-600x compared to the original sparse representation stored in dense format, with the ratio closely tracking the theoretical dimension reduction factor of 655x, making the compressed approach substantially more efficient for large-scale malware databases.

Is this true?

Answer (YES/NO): NO